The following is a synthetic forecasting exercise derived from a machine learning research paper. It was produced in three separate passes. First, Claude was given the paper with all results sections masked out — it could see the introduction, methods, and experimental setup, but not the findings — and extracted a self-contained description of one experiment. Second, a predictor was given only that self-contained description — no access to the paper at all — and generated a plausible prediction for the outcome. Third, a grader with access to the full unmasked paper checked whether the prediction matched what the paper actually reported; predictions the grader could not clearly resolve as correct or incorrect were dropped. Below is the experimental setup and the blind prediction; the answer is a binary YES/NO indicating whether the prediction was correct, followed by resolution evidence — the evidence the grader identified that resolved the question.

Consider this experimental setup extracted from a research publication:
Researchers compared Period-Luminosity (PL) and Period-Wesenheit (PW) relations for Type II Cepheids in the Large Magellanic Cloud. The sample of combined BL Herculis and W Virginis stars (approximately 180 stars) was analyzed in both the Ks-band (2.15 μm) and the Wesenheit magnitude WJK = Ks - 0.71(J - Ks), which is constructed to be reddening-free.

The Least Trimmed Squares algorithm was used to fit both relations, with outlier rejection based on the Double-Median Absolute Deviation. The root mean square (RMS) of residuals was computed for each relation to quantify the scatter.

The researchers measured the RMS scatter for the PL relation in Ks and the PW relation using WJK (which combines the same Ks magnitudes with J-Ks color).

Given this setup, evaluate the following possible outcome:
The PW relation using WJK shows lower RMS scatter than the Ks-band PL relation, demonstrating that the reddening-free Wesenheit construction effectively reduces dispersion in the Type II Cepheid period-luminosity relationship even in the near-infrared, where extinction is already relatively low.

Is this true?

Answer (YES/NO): YES